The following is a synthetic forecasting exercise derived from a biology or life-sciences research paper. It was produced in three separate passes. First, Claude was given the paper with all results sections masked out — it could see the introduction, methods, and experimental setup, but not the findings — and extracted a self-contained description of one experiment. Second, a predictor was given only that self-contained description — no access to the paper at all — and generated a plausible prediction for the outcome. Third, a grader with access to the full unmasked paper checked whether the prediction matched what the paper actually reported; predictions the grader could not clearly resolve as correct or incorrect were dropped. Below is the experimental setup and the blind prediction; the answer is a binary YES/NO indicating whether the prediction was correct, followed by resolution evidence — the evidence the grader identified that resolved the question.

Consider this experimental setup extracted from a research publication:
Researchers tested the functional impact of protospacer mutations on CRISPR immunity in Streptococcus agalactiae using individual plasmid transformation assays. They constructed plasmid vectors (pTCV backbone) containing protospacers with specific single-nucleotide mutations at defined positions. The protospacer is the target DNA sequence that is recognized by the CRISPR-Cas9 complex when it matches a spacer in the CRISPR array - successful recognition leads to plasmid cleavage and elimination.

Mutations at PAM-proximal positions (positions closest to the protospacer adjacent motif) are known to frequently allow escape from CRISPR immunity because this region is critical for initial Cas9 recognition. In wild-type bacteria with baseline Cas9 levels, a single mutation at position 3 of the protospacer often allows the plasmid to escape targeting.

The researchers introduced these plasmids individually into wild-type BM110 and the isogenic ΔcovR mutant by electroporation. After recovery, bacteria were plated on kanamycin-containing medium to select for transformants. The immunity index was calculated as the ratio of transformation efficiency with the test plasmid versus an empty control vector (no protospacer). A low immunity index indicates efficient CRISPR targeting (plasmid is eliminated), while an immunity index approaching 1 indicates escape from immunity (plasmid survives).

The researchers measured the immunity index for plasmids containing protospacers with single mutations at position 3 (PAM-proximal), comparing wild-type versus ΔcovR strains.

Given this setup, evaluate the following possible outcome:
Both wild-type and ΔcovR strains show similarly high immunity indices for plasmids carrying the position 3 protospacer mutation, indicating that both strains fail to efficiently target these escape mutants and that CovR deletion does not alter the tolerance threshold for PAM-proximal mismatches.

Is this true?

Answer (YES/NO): NO